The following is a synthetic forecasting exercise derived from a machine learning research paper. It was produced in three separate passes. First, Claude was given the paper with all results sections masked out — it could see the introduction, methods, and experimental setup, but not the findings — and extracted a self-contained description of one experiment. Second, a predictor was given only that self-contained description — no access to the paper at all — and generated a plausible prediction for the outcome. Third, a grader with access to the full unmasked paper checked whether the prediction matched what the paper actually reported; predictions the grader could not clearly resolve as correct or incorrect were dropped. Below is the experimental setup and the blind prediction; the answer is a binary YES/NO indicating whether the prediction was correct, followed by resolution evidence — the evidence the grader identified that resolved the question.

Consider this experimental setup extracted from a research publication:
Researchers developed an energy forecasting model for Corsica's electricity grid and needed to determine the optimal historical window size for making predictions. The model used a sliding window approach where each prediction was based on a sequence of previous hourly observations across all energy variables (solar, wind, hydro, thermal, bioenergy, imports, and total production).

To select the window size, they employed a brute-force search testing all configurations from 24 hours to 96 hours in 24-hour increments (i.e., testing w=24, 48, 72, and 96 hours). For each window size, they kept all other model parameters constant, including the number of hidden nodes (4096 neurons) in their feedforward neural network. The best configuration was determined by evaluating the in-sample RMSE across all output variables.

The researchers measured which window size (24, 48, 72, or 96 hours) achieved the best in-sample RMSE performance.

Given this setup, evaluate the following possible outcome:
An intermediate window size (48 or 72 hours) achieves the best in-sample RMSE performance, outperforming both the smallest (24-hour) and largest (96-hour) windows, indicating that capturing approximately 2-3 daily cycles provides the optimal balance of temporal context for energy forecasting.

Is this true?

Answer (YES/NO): YES